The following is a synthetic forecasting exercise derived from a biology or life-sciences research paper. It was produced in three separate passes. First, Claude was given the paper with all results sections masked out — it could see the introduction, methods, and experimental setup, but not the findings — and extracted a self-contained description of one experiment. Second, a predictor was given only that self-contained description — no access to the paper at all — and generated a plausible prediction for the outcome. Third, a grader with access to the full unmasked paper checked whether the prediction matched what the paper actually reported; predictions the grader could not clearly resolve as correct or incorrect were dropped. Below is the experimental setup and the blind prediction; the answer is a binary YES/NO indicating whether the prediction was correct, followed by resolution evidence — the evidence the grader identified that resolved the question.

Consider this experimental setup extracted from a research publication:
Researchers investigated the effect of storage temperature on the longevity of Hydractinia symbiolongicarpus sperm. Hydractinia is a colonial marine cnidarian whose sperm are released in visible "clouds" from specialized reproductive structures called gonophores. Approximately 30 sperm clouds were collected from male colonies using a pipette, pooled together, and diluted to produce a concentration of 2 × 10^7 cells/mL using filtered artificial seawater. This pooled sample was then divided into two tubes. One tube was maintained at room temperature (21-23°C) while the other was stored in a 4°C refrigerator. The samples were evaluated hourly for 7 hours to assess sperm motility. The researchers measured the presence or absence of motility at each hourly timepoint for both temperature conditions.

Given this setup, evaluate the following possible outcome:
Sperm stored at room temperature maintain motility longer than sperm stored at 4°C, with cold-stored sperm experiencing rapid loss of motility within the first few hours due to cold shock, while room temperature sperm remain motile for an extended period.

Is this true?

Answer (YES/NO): NO